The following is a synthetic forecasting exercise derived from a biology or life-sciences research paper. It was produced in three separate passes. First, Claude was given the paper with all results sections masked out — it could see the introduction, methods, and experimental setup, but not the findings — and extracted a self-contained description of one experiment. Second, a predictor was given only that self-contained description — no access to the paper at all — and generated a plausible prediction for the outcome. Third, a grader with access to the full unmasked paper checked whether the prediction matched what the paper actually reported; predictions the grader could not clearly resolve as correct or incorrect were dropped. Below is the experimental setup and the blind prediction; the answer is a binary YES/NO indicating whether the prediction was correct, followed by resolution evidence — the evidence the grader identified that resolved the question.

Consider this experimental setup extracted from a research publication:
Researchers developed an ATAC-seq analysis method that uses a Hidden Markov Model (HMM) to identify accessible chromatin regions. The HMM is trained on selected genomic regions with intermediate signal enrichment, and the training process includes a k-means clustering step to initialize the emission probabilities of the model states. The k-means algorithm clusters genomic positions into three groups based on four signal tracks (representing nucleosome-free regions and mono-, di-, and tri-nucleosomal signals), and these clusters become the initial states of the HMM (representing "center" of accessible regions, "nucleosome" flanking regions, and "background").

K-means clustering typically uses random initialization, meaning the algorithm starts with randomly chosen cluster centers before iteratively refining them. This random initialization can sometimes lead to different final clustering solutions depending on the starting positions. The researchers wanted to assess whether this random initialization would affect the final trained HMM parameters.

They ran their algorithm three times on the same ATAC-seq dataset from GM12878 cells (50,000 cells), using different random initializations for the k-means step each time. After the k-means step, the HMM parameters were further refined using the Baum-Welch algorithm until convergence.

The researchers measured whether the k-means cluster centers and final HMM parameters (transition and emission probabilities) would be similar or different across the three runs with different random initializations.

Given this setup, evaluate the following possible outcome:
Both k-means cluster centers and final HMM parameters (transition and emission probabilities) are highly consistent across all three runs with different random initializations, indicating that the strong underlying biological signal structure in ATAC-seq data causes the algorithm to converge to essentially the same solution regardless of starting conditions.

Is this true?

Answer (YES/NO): YES